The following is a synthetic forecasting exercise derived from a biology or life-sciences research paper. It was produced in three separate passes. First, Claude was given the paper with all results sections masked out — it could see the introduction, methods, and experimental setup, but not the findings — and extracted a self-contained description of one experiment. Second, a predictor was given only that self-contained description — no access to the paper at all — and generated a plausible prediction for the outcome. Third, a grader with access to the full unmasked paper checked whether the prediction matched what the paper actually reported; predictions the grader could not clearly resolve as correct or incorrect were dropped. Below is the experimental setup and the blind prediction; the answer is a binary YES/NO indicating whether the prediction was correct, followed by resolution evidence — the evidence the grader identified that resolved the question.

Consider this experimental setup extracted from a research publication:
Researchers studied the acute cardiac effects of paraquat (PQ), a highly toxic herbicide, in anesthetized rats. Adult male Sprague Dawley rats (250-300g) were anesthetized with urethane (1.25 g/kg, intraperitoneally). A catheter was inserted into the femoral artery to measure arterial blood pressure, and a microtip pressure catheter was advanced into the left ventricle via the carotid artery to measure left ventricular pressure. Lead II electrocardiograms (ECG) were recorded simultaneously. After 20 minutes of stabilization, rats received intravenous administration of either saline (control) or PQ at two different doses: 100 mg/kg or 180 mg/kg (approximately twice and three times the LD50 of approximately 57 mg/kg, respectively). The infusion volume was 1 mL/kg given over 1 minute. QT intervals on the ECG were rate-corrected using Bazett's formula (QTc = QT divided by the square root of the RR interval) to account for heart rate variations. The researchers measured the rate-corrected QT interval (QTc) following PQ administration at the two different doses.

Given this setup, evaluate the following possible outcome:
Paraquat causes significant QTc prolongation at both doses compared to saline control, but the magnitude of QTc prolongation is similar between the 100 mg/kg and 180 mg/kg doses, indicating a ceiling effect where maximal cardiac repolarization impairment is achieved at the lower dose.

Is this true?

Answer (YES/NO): NO